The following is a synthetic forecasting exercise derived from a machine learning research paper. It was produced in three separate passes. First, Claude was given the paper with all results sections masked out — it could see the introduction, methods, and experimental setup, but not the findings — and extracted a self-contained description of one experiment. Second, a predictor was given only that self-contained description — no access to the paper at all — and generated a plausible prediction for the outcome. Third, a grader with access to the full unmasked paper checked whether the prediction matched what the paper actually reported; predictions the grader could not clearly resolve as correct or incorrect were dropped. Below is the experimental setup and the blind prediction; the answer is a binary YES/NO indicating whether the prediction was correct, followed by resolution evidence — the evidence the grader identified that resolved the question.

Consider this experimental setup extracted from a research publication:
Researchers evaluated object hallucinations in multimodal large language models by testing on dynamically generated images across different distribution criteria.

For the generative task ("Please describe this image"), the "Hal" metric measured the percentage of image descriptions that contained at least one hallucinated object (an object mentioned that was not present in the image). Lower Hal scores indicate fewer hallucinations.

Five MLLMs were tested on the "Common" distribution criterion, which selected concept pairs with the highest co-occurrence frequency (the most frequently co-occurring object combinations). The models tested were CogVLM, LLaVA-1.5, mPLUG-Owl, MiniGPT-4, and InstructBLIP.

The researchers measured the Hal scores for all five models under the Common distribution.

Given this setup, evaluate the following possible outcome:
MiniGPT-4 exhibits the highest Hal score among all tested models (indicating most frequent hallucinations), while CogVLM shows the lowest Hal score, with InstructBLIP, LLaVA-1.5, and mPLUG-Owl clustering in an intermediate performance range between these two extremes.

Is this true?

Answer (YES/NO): NO